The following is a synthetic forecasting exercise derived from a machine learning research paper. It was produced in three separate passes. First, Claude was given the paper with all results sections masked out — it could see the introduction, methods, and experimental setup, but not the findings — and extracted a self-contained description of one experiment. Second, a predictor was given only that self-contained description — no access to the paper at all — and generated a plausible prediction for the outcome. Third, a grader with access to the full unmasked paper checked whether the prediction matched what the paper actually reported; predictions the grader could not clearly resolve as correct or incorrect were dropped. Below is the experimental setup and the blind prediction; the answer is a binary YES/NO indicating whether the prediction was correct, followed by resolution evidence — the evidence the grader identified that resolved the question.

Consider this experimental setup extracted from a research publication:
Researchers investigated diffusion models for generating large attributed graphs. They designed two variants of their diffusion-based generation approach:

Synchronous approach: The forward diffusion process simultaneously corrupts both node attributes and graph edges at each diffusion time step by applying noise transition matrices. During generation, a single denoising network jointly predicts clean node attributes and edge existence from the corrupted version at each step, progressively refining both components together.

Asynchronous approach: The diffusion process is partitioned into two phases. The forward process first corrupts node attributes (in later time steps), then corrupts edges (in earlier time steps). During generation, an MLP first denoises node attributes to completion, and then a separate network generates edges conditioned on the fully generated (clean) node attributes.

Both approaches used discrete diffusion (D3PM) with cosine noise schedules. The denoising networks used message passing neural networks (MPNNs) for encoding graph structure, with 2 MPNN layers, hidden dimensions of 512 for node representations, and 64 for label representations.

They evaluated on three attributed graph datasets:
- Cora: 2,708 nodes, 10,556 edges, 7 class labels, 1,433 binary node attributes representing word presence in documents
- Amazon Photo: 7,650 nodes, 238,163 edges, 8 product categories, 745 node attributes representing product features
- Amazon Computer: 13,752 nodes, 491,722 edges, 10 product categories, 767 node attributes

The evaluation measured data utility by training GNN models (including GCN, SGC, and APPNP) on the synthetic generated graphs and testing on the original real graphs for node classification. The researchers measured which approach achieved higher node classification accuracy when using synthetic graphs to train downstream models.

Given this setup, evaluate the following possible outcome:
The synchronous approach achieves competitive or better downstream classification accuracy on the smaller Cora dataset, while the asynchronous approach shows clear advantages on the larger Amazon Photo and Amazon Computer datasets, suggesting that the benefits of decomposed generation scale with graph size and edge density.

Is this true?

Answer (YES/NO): NO